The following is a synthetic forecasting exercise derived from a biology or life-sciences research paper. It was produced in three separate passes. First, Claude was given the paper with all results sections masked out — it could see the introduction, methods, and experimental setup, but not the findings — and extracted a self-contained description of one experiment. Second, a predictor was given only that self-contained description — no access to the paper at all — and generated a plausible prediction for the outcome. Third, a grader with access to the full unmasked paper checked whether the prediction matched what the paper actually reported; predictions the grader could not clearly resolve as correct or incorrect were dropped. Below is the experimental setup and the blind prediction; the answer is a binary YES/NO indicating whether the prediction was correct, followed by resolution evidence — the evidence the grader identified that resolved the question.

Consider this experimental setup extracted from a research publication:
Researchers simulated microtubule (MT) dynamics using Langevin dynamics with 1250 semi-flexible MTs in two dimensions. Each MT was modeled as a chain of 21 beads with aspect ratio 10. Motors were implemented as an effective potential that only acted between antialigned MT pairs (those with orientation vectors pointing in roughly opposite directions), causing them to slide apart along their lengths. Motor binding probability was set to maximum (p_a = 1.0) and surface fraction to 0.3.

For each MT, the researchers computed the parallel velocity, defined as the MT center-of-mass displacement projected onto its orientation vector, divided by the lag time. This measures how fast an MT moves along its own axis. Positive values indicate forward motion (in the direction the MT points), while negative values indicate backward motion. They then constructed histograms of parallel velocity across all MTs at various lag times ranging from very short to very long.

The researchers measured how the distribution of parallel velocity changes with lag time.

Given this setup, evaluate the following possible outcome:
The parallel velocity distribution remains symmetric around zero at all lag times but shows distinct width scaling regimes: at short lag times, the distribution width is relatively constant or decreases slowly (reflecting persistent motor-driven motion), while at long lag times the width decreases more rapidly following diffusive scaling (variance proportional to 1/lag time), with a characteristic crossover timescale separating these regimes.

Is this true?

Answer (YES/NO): NO